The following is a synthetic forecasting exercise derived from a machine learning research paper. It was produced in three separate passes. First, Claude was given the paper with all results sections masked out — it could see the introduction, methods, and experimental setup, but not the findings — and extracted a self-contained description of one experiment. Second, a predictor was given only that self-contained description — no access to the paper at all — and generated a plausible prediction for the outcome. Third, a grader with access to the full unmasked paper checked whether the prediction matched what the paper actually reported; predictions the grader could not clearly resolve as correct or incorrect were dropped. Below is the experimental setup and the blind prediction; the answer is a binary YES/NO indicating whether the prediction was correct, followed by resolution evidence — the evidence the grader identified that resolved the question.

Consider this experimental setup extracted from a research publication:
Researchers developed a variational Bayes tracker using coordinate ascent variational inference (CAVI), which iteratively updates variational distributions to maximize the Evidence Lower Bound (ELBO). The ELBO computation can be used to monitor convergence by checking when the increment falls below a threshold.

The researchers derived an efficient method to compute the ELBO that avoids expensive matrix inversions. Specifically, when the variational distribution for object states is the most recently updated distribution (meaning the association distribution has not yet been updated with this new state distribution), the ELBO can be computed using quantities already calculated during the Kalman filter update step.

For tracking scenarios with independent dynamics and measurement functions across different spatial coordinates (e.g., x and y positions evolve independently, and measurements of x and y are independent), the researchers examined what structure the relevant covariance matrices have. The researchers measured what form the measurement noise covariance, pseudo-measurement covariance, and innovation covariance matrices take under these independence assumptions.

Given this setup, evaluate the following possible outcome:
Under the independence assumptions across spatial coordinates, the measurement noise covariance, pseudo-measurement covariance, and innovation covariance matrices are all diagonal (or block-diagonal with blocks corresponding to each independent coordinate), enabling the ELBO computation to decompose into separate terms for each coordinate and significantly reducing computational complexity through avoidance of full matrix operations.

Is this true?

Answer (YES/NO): YES